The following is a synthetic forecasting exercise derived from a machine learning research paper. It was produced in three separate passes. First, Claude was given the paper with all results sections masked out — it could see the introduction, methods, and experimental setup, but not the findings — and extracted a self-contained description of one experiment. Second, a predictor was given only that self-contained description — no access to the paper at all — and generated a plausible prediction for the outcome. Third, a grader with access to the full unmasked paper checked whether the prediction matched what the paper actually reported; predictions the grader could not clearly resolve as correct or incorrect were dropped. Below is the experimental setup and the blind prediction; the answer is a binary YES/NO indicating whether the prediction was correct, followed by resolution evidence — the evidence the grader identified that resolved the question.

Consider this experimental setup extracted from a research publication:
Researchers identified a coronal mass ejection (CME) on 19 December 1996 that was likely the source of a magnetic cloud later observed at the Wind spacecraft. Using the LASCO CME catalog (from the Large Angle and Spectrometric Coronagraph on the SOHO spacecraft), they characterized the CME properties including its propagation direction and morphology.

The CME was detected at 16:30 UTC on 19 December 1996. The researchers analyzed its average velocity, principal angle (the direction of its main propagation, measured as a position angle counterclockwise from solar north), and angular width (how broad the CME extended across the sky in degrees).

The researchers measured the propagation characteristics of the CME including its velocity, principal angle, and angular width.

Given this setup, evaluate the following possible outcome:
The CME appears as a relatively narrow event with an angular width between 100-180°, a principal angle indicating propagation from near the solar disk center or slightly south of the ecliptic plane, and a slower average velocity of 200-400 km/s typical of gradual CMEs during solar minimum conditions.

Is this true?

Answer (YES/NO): NO